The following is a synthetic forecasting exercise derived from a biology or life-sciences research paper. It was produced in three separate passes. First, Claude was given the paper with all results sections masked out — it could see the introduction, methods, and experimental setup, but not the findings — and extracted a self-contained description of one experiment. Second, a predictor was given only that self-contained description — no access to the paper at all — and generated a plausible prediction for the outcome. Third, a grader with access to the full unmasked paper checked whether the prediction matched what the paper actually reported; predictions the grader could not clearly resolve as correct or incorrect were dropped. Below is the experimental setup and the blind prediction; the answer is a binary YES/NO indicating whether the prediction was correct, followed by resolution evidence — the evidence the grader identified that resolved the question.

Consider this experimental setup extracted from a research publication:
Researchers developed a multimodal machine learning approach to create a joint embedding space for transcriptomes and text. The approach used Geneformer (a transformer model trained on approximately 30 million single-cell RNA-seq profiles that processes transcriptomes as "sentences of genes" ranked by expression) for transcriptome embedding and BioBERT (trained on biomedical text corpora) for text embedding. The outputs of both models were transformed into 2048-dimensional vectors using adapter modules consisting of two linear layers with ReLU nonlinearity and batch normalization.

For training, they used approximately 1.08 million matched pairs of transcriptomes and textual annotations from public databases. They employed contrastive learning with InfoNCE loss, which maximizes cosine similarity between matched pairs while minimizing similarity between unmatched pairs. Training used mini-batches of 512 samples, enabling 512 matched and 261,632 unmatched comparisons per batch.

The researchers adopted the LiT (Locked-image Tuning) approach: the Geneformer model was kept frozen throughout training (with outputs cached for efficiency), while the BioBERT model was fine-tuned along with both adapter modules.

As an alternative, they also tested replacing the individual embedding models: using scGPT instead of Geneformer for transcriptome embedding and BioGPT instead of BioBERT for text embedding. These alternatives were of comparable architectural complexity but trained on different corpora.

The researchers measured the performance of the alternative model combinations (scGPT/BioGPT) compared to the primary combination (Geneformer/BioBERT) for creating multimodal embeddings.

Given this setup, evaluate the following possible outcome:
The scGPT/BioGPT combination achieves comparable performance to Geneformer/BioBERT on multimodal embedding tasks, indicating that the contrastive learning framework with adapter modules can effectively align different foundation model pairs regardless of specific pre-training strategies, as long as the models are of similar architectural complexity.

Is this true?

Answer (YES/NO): YES